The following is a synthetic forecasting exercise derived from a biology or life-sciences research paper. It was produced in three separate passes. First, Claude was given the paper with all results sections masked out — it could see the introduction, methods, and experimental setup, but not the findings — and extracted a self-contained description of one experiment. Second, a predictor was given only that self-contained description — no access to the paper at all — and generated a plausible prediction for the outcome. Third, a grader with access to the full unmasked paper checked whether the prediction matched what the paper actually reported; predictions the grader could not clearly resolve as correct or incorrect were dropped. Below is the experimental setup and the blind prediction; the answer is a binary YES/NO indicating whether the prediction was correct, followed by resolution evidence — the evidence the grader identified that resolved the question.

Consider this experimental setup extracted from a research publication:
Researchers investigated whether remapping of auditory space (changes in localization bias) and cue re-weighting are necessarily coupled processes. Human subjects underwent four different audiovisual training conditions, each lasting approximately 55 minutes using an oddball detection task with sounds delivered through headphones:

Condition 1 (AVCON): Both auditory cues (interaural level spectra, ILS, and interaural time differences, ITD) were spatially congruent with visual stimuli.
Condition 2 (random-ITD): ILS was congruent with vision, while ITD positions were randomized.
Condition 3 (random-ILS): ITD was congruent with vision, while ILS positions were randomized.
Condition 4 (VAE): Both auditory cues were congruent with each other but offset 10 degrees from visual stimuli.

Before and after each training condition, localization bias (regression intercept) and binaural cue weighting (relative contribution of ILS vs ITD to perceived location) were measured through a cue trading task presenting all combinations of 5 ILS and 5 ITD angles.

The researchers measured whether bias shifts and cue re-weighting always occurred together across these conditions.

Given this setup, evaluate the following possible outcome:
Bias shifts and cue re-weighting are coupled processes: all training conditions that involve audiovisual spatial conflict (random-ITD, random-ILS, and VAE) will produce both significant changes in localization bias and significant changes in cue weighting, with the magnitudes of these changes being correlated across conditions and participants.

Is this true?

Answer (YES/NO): NO